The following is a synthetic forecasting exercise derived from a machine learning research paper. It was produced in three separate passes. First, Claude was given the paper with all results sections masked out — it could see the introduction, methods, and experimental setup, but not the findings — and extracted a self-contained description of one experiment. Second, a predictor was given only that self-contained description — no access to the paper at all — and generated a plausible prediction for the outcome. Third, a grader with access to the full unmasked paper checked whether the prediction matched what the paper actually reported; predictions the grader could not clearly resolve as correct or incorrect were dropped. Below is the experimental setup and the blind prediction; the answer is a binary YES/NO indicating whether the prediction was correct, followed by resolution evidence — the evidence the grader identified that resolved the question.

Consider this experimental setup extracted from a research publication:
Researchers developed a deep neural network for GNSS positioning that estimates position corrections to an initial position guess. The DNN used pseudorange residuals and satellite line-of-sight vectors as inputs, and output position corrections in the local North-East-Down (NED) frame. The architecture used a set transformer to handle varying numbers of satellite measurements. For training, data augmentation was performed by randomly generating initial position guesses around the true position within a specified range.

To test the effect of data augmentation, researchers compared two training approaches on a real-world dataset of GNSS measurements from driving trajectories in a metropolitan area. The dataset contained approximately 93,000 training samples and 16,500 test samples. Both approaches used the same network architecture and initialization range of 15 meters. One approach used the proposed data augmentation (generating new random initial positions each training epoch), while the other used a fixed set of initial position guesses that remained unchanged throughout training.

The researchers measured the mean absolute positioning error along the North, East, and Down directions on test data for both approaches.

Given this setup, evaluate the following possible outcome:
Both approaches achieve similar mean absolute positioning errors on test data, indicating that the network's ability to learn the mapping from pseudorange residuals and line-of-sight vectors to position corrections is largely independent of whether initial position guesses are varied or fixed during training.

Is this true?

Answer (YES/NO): NO